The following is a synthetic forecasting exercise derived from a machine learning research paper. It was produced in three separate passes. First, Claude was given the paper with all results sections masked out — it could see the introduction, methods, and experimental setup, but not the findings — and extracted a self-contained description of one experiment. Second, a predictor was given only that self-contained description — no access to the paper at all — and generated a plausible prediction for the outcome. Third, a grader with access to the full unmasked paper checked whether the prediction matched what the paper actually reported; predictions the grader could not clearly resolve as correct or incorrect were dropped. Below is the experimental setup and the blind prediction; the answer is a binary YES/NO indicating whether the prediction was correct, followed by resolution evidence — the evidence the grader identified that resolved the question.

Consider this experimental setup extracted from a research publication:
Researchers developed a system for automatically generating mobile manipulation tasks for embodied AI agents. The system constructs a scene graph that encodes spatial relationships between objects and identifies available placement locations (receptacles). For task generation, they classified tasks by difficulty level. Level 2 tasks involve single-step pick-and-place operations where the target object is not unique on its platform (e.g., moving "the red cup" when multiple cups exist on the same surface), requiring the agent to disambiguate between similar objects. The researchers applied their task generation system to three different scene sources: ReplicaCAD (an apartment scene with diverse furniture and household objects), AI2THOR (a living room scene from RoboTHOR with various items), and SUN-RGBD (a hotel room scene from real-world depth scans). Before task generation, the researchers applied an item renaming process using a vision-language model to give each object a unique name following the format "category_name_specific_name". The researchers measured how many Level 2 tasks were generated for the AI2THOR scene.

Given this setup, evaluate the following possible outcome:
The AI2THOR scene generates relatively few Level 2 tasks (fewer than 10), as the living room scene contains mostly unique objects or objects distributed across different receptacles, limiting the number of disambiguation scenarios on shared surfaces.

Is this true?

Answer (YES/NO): YES